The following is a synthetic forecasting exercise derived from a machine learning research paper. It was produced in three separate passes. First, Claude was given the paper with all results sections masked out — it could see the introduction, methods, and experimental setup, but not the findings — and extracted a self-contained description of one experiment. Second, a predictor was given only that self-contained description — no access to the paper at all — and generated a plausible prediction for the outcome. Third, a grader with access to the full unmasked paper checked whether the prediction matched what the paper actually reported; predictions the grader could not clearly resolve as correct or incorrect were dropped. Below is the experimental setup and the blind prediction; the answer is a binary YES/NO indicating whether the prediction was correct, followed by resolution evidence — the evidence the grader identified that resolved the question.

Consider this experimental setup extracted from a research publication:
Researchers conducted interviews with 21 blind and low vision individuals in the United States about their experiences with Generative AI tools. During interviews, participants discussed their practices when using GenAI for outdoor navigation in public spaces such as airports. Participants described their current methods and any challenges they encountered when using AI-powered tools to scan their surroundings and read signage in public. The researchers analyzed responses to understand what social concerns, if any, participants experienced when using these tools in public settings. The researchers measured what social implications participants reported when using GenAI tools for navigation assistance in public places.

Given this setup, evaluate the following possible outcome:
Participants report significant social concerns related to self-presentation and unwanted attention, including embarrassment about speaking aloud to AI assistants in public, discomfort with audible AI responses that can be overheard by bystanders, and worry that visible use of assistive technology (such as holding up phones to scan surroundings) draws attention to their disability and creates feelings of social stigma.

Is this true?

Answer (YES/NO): NO